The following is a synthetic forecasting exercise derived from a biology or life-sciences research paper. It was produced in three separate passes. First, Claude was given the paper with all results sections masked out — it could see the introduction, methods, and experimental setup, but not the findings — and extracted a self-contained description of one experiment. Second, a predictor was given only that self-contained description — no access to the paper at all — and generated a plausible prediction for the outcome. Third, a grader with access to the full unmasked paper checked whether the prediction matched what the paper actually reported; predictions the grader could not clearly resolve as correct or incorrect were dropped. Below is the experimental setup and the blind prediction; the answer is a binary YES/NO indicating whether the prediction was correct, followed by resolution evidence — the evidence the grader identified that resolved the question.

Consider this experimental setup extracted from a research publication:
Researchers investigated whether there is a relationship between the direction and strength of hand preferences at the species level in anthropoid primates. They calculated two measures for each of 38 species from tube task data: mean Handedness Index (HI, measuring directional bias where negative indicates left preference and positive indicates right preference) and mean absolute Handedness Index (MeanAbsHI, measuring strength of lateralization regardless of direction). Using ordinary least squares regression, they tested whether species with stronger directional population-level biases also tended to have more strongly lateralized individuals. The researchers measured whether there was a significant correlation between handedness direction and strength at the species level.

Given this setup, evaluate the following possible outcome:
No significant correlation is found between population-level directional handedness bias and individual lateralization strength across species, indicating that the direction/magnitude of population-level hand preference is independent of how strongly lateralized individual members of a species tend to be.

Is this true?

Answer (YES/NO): YES